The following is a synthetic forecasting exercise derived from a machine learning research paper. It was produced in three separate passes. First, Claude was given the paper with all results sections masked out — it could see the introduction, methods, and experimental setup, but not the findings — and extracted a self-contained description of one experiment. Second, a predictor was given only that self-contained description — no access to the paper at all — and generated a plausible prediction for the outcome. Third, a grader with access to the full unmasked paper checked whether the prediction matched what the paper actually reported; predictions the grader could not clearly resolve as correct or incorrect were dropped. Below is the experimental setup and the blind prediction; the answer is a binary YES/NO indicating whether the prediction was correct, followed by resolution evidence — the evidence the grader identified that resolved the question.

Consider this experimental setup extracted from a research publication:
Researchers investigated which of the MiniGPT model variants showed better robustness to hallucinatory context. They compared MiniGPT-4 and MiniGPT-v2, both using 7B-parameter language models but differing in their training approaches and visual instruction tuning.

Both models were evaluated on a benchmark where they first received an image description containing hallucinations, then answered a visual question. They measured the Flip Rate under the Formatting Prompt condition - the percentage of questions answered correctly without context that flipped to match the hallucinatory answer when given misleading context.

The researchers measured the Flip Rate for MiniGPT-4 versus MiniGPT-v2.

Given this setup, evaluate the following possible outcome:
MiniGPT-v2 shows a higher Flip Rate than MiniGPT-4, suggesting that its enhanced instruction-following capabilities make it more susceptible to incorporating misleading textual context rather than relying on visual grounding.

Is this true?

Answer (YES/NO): NO